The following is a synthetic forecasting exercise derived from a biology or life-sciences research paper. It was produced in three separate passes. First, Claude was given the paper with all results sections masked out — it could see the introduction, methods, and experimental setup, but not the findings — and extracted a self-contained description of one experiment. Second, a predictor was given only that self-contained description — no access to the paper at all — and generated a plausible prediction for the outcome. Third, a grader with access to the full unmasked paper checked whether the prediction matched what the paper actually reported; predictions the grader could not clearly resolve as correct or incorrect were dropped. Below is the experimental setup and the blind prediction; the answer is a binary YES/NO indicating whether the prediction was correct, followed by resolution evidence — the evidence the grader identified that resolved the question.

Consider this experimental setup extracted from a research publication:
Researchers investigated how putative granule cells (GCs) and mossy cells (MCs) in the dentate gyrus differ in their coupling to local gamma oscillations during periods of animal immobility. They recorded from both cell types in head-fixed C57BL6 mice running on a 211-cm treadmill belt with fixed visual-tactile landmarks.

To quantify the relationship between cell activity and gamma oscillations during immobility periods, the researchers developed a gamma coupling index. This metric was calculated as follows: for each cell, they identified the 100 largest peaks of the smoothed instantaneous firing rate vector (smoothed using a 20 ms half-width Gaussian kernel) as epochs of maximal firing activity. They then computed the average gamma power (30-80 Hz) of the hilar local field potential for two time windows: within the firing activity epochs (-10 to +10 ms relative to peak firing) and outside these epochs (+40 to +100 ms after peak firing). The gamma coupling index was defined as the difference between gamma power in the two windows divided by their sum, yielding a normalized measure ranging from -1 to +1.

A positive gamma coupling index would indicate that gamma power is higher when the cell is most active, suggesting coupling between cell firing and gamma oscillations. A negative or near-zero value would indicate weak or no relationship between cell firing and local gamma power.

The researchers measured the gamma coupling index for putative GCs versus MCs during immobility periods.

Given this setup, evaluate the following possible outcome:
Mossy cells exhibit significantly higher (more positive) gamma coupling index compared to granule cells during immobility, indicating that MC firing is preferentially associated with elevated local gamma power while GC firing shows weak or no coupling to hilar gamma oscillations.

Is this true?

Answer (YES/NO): NO